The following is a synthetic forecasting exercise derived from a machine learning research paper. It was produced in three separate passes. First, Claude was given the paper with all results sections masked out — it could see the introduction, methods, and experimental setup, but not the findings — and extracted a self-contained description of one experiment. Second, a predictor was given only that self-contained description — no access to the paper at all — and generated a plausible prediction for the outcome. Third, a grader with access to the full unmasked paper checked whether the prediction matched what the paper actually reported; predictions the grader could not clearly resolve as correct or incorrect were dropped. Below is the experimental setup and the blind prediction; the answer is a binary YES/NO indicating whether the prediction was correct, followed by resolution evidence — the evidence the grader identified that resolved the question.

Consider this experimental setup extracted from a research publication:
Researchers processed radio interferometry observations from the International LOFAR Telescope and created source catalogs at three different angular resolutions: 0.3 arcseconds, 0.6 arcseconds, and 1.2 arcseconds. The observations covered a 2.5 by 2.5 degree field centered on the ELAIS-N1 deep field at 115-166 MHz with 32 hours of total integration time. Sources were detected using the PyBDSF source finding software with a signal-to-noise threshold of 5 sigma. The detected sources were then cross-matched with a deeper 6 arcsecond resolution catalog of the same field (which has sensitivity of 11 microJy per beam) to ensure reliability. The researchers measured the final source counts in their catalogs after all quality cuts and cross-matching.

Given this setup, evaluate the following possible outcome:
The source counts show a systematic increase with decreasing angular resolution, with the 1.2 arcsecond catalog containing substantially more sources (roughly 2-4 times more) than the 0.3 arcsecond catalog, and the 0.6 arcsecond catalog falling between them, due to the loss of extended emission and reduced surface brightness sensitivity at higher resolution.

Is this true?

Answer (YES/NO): NO